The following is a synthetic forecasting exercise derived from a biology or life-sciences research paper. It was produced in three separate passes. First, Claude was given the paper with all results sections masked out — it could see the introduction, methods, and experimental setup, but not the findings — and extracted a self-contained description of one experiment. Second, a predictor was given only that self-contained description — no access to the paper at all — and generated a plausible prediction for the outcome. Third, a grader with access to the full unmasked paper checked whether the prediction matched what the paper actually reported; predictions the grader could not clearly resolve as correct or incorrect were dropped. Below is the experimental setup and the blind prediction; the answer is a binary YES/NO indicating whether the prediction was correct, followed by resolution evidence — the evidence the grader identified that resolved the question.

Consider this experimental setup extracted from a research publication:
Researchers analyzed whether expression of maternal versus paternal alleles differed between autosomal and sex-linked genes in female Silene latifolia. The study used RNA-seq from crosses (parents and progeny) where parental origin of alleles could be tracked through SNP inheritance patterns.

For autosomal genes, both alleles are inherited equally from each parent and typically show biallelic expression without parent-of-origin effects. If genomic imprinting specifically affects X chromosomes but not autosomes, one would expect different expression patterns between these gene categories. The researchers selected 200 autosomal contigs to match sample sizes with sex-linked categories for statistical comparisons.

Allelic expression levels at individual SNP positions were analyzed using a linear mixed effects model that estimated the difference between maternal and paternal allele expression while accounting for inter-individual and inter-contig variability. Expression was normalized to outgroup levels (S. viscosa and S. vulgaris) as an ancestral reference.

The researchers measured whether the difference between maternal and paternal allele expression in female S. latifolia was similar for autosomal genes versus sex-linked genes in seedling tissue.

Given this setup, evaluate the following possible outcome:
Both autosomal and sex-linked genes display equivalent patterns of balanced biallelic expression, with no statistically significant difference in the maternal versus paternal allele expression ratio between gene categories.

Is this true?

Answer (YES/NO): NO